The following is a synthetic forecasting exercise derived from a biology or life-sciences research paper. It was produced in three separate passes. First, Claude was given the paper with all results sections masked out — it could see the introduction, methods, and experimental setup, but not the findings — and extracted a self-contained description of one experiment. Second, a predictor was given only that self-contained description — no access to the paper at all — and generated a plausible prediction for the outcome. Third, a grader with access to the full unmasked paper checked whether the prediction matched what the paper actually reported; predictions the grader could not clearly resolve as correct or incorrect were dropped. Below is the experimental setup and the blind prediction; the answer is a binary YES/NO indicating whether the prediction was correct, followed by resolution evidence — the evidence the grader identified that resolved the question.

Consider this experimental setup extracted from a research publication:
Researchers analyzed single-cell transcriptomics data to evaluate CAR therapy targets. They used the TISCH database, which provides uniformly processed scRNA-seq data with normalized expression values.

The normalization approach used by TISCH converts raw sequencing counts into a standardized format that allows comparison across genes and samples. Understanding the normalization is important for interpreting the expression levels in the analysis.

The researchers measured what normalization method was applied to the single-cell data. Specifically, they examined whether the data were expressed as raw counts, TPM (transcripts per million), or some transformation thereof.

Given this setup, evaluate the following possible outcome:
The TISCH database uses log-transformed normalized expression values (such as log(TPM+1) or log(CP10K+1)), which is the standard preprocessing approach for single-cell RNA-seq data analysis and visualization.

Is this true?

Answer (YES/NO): YES